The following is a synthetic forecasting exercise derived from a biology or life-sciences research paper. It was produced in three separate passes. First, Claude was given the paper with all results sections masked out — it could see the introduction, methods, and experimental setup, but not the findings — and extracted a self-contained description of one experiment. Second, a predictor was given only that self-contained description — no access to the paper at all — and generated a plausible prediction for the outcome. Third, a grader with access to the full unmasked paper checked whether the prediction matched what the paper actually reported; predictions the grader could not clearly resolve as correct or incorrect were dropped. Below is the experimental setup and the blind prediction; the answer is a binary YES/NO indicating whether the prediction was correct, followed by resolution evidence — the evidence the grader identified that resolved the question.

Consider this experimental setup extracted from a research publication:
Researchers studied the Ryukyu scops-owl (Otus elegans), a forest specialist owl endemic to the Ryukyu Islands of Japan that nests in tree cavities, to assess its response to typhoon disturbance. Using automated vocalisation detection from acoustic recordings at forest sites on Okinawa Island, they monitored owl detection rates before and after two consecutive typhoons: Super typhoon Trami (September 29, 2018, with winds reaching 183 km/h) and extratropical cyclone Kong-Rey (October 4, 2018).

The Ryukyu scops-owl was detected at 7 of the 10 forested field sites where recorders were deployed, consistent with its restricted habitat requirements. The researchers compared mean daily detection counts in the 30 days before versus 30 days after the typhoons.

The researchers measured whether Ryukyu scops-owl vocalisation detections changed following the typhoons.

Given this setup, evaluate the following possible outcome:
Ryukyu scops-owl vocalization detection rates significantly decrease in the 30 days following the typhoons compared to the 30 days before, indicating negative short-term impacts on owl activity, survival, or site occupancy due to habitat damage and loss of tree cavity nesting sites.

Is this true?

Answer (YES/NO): NO